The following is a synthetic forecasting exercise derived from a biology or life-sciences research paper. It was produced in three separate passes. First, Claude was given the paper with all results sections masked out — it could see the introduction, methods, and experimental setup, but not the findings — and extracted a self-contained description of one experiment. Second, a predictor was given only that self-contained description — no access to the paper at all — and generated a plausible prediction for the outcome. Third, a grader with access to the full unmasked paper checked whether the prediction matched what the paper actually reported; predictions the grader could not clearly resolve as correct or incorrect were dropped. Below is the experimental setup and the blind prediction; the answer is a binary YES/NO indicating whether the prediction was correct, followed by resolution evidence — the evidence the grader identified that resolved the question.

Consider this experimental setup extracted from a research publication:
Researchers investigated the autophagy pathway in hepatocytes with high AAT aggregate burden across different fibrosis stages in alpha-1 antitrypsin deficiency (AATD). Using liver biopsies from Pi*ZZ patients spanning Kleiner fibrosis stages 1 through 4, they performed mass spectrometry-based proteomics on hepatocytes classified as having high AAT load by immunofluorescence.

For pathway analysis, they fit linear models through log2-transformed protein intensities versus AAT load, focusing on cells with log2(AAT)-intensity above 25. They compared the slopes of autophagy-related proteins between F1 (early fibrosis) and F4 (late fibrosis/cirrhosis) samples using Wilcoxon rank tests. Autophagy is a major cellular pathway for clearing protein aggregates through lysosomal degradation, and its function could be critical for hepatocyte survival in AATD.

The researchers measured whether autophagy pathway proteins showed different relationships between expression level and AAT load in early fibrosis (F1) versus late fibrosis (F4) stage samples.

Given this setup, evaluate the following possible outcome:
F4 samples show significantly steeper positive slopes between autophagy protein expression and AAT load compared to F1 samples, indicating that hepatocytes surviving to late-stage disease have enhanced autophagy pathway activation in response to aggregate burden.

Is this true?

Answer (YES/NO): NO